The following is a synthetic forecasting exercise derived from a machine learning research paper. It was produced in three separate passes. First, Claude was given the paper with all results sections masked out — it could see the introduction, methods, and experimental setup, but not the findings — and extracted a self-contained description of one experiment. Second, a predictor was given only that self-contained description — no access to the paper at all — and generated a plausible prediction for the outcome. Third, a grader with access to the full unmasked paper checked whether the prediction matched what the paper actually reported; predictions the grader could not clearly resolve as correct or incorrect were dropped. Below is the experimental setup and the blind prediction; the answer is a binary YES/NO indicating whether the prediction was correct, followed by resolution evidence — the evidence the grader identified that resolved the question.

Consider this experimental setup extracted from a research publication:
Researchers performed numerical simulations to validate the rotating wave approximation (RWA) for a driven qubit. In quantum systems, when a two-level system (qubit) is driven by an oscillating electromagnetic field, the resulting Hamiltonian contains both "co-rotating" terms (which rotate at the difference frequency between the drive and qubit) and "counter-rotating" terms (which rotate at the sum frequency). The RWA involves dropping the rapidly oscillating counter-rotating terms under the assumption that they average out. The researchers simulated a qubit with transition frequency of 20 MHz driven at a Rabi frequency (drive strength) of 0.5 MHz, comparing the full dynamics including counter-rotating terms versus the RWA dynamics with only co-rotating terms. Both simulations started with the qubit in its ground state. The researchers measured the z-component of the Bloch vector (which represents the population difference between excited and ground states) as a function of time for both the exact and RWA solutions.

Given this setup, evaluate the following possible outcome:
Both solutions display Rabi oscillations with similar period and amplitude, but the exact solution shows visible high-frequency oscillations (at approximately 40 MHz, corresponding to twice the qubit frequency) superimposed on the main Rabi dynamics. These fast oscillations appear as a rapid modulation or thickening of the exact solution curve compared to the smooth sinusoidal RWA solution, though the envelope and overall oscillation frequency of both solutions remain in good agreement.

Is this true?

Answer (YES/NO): YES